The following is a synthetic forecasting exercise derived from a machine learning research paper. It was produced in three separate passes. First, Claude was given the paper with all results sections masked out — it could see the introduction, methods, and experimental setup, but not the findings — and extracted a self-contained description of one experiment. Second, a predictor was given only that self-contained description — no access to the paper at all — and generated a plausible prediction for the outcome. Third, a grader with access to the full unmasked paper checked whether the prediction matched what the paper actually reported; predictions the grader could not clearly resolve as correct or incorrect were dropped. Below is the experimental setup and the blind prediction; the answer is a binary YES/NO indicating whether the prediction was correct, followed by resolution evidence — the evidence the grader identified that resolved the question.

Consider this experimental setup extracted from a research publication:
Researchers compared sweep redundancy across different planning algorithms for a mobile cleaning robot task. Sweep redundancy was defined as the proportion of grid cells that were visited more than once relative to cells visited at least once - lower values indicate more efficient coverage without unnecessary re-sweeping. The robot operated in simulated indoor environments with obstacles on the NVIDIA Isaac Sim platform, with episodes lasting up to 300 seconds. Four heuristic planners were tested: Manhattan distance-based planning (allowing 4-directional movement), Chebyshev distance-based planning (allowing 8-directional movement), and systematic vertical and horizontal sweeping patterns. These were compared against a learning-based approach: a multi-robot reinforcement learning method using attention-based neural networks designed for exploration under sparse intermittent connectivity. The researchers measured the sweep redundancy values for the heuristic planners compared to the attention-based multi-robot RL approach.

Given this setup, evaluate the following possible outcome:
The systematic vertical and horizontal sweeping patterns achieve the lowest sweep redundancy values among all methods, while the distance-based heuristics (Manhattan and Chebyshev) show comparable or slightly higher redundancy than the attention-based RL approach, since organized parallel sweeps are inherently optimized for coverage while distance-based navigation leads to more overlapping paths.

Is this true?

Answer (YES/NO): NO